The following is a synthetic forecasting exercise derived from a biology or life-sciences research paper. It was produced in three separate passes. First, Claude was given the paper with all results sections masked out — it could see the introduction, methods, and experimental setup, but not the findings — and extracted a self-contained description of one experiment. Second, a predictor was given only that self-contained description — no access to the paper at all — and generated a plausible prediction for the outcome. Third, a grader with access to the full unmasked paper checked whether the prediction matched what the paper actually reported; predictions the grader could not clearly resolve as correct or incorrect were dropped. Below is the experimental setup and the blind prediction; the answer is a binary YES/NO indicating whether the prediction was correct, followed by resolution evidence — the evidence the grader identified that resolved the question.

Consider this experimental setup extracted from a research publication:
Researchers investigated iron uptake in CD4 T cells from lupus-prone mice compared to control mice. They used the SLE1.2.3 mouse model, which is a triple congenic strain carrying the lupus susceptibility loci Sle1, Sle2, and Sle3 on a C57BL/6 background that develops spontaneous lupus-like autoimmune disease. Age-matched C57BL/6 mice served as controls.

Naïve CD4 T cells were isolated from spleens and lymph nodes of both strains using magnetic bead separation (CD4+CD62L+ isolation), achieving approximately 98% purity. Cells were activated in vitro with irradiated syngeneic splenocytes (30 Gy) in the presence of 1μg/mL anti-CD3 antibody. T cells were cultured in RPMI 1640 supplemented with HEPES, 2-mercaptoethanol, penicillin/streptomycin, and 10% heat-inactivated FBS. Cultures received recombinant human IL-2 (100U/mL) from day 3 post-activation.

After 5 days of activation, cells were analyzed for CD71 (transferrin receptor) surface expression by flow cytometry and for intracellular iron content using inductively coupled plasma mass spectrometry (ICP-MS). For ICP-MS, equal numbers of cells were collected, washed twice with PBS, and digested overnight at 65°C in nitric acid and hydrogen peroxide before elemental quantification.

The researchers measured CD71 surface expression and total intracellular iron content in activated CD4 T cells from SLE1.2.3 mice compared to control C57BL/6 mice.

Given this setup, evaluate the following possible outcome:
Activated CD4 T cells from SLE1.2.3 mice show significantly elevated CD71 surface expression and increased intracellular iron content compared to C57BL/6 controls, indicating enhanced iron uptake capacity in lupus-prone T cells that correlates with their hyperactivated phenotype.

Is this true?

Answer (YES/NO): YES